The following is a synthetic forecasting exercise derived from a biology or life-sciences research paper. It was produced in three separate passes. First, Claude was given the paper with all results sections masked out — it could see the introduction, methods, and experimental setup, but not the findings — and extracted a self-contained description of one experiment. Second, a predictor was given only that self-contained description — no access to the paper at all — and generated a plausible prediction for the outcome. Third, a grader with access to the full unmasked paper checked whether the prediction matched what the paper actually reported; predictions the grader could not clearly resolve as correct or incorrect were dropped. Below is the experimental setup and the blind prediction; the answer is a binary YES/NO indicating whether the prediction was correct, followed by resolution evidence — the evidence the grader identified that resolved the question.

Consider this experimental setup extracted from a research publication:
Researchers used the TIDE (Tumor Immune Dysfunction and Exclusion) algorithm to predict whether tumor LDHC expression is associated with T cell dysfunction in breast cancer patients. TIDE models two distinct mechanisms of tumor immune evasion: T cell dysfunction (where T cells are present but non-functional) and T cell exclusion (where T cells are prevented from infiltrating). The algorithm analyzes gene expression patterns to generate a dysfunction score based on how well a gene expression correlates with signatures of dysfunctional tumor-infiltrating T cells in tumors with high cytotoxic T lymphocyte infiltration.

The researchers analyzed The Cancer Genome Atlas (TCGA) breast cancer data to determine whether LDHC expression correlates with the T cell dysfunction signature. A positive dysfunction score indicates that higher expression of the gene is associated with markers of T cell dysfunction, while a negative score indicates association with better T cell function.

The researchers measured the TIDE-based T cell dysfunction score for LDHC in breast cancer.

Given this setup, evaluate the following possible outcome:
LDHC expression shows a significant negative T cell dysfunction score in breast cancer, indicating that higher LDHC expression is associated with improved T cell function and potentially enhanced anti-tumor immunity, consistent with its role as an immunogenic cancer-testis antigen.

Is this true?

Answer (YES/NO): NO